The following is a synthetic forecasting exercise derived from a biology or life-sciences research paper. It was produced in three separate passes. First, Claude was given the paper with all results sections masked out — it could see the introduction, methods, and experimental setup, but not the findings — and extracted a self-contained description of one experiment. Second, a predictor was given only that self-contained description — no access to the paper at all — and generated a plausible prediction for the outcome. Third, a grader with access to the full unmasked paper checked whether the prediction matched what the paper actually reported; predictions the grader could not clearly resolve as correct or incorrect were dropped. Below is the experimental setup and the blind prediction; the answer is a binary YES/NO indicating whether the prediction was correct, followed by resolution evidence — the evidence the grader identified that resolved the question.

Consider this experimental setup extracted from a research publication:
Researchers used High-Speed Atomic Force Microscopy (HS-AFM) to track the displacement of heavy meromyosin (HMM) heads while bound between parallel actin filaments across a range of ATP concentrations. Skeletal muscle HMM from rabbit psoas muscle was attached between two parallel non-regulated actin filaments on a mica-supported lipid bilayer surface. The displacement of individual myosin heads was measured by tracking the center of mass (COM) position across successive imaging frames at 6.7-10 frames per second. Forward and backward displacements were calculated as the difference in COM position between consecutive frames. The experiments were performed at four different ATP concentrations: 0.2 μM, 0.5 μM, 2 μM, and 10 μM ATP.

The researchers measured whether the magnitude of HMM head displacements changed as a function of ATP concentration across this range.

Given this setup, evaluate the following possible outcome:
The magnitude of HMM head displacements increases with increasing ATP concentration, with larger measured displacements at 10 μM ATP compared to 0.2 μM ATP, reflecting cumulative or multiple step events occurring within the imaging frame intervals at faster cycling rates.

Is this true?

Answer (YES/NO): NO